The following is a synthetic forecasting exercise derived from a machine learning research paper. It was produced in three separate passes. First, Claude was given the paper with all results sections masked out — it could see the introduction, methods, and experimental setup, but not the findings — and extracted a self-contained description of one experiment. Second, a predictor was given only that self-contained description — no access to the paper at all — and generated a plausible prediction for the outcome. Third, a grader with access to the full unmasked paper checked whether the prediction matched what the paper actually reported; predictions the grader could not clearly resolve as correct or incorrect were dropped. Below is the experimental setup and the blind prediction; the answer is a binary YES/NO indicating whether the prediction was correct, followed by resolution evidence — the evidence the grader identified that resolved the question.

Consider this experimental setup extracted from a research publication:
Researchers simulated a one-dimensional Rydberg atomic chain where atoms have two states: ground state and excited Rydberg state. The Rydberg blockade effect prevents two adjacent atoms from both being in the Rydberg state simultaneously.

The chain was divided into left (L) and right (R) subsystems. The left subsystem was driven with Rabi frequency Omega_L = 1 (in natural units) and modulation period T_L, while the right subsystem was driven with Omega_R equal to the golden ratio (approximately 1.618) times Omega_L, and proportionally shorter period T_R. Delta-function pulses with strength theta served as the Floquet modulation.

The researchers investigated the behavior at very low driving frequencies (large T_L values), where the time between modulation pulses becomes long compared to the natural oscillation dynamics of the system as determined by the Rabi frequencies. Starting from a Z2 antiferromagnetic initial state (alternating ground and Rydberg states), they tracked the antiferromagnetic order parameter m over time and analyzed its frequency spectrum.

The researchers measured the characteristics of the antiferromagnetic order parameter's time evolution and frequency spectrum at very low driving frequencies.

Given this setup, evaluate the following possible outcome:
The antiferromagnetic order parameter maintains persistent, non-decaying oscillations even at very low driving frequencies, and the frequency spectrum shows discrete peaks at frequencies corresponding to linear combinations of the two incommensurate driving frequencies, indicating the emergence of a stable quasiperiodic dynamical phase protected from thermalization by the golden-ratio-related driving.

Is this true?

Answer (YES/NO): NO